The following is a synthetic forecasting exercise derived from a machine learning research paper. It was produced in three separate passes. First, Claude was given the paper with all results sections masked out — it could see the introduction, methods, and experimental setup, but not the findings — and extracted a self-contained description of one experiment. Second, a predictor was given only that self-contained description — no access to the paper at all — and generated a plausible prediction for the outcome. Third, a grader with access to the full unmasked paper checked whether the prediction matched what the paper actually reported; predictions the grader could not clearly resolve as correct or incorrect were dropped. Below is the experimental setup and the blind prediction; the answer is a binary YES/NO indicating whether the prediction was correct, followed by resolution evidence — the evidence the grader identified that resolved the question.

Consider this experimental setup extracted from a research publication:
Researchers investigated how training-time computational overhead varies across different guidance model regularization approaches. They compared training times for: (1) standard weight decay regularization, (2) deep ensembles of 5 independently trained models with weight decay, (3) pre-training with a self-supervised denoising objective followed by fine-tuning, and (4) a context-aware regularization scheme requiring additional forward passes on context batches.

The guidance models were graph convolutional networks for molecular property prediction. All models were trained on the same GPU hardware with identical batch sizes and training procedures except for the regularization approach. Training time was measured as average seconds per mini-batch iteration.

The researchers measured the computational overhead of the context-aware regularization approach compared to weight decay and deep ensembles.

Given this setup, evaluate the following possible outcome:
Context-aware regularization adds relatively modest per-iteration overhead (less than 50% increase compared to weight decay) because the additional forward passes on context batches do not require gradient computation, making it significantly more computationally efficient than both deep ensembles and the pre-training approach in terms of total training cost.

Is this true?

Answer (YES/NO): NO